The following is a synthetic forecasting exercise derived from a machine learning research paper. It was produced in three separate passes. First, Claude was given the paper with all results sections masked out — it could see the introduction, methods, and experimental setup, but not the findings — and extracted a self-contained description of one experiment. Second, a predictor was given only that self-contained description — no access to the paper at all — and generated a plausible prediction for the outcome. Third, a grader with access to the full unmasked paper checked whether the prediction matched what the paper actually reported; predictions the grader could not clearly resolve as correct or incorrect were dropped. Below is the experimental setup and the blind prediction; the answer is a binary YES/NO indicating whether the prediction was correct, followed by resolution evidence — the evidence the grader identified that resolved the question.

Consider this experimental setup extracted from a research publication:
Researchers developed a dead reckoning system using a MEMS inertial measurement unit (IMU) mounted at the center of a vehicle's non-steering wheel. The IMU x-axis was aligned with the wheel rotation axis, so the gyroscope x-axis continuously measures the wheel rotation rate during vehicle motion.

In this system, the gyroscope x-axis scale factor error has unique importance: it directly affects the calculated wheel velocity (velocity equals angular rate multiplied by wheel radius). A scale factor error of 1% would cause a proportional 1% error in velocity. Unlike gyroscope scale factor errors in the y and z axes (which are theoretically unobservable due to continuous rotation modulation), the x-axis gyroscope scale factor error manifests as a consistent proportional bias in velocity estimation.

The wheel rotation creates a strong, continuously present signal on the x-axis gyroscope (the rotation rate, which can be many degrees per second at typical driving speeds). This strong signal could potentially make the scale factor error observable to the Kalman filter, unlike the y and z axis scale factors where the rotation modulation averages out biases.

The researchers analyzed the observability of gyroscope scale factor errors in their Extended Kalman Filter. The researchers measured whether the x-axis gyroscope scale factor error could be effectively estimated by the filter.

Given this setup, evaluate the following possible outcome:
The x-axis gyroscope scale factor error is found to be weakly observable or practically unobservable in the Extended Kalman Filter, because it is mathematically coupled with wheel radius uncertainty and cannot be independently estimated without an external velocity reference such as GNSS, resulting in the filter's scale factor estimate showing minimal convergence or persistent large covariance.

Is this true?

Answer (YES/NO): NO